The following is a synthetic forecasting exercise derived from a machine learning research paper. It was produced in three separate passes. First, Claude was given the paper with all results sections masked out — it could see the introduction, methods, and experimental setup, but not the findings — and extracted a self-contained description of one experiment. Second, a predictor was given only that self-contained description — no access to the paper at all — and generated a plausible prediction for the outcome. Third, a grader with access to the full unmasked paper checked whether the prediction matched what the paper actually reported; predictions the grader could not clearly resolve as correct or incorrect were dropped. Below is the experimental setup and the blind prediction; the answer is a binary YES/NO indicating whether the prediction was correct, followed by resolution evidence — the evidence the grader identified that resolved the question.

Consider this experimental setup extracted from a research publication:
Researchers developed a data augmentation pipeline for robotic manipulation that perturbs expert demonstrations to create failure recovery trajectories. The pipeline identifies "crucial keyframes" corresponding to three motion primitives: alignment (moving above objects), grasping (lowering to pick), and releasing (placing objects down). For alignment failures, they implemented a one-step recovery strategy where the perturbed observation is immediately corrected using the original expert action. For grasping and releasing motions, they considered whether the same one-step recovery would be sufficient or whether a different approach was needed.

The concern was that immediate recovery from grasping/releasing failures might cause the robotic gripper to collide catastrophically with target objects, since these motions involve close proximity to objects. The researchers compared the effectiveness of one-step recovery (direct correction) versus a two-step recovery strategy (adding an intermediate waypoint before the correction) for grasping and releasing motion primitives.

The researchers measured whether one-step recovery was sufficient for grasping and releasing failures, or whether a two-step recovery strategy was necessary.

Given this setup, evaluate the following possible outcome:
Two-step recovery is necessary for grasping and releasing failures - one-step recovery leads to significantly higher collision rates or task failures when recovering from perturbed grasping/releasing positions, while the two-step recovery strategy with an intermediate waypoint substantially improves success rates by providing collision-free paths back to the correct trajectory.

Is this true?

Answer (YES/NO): YES